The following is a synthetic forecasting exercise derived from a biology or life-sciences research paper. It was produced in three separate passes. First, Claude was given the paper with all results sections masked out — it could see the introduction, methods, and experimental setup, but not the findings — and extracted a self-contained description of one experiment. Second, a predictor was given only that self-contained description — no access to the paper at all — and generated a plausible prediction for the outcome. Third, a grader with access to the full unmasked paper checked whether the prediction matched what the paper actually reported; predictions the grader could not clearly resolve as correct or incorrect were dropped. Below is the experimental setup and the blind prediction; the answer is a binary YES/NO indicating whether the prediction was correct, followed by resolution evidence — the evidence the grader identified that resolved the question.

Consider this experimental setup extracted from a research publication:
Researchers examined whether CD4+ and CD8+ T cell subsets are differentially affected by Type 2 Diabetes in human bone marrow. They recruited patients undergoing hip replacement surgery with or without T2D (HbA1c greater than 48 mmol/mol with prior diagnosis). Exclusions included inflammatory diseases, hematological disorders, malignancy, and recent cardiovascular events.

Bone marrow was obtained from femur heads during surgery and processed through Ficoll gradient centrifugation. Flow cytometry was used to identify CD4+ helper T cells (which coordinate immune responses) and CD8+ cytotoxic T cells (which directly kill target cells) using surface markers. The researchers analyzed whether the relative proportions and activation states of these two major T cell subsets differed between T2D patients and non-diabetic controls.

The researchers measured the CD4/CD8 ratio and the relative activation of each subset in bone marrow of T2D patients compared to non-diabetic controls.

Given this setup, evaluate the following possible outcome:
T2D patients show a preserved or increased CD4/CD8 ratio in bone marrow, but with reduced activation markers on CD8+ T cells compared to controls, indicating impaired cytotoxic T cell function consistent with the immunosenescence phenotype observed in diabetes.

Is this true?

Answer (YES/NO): NO